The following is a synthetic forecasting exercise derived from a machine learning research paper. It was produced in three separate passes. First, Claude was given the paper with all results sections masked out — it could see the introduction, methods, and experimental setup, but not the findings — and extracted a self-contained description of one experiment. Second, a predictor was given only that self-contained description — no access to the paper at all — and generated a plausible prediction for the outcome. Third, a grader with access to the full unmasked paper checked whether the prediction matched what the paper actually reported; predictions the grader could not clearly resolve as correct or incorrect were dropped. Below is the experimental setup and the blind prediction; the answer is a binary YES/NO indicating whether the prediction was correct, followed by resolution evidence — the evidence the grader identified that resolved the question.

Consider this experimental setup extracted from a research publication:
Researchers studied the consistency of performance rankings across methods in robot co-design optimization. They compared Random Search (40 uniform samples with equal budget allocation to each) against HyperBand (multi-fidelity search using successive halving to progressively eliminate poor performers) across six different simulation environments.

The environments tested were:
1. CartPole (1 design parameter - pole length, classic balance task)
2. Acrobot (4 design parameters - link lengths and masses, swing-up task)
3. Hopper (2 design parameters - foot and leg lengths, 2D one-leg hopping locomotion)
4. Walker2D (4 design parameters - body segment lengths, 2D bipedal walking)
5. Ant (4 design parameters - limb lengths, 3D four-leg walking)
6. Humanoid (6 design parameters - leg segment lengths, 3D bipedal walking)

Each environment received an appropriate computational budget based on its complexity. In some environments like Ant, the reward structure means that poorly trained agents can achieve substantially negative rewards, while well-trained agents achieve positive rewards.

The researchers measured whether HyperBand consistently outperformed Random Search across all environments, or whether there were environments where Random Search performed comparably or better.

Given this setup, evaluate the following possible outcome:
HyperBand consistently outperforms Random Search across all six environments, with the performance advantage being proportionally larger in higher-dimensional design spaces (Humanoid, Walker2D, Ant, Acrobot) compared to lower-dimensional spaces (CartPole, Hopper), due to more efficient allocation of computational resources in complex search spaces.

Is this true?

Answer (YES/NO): NO